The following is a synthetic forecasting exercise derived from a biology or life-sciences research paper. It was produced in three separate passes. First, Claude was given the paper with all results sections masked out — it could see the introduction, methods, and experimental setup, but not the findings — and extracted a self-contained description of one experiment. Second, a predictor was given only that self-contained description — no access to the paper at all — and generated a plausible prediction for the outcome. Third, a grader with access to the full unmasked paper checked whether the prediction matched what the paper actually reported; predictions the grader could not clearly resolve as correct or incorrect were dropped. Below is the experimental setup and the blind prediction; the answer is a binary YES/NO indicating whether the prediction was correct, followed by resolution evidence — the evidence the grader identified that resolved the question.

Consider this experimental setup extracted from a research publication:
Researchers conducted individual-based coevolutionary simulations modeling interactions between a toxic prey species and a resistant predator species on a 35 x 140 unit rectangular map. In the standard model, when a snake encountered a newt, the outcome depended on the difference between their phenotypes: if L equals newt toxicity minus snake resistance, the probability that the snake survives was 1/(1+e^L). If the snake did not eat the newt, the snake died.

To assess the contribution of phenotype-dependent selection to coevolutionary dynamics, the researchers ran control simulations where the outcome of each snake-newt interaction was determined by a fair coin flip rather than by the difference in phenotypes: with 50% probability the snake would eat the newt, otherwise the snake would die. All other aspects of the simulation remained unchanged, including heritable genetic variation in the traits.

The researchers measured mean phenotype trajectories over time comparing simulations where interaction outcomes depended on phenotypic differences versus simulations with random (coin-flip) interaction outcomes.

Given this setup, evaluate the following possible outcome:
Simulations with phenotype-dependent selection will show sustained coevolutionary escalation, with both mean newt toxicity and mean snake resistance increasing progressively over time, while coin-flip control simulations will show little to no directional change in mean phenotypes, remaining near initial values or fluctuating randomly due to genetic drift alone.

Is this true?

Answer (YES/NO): NO